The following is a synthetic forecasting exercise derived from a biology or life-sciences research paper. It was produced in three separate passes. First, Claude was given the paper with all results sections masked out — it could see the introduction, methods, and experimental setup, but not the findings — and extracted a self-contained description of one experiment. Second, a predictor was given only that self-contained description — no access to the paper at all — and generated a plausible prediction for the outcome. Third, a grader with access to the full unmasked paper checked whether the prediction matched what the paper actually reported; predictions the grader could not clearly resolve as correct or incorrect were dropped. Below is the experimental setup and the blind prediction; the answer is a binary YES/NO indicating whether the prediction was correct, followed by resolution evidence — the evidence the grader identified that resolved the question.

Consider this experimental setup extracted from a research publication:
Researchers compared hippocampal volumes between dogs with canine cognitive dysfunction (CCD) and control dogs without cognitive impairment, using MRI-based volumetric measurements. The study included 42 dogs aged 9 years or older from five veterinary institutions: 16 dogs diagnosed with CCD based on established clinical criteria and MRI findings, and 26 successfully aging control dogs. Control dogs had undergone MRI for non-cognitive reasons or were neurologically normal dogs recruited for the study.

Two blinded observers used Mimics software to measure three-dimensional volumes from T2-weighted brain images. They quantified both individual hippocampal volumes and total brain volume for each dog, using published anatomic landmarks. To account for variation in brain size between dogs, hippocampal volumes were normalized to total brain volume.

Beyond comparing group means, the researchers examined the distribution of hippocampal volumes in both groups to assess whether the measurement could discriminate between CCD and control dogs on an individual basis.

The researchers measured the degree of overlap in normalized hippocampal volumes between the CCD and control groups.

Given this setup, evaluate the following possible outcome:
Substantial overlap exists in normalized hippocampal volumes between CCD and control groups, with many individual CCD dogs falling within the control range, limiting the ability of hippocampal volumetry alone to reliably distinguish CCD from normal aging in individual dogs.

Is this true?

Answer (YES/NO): YES